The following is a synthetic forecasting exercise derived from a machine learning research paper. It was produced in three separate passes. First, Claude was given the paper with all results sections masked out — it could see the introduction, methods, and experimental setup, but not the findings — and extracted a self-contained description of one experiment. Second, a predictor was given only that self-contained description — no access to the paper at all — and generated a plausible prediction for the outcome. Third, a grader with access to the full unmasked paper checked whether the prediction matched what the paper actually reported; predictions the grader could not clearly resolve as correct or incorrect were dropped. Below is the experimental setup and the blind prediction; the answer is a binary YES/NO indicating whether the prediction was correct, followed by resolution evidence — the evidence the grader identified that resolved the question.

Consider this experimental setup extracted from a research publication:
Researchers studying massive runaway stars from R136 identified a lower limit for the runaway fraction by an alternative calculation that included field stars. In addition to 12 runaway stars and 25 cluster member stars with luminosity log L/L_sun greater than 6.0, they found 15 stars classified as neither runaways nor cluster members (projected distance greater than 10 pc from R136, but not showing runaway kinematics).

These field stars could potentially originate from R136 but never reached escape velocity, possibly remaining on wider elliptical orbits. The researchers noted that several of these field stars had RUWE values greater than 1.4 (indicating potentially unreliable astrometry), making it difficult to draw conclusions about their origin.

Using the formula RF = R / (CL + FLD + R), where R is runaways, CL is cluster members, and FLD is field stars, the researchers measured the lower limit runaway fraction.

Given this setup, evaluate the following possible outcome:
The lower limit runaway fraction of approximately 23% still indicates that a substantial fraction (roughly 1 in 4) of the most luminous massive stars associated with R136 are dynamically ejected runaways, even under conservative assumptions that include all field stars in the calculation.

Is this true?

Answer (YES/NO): YES